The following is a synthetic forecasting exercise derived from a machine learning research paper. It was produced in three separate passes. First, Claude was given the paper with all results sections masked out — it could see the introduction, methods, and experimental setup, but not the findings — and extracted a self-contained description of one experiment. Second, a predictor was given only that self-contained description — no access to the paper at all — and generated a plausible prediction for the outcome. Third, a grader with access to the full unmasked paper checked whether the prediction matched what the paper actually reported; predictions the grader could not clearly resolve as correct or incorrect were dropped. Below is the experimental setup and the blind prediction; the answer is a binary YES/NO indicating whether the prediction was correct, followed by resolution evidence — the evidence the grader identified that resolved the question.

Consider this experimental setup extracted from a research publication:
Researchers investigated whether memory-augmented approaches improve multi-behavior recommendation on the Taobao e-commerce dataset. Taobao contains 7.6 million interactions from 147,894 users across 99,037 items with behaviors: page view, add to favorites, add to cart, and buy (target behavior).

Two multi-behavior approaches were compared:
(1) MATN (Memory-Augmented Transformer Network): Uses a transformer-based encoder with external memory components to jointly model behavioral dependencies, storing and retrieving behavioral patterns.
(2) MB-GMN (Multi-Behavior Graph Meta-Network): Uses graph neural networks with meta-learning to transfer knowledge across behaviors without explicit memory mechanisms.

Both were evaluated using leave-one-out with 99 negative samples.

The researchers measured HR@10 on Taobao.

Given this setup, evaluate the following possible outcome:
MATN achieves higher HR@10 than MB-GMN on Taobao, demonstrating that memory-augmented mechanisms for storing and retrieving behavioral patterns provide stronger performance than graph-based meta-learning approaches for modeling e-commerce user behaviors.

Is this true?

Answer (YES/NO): NO